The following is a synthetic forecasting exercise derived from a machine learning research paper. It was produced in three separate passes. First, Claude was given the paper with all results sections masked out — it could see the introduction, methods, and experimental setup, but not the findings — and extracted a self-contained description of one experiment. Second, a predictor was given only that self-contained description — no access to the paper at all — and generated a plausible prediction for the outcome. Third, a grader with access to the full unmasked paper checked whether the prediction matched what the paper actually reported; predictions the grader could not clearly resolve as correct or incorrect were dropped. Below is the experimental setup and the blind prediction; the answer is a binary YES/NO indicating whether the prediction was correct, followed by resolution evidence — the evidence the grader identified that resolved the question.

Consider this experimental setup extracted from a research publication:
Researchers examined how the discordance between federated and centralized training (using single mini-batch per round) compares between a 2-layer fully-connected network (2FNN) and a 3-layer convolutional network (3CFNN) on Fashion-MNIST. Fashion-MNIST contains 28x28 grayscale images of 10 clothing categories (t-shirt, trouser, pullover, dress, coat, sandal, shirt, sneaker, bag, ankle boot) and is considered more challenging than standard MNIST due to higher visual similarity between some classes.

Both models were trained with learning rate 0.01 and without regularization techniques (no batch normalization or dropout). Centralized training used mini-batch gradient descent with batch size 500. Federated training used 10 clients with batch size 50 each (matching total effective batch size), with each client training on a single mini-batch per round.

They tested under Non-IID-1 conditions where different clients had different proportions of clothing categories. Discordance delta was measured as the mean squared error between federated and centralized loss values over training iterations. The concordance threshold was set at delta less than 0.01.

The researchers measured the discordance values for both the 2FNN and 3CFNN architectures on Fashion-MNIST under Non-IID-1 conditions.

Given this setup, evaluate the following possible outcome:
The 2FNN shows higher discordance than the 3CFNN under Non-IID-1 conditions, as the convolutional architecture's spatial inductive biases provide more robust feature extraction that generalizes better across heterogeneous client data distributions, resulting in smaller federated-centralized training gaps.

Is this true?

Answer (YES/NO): NO